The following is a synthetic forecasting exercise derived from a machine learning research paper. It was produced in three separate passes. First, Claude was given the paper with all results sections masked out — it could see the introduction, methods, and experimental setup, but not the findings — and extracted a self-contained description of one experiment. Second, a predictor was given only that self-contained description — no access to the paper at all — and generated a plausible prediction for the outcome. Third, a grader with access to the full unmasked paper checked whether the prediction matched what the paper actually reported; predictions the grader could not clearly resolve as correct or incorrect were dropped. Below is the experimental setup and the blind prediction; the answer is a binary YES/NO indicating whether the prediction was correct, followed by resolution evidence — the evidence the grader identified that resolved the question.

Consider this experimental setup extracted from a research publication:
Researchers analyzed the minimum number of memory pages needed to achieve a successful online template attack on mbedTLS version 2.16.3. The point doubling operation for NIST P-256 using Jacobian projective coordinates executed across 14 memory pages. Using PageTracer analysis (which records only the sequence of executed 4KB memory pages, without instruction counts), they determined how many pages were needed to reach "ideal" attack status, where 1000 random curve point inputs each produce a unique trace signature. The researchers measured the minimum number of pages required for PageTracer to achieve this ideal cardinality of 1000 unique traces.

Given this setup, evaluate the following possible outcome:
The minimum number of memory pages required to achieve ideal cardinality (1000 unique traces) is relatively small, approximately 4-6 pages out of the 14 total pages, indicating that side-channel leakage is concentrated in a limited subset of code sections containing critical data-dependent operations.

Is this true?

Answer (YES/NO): NO